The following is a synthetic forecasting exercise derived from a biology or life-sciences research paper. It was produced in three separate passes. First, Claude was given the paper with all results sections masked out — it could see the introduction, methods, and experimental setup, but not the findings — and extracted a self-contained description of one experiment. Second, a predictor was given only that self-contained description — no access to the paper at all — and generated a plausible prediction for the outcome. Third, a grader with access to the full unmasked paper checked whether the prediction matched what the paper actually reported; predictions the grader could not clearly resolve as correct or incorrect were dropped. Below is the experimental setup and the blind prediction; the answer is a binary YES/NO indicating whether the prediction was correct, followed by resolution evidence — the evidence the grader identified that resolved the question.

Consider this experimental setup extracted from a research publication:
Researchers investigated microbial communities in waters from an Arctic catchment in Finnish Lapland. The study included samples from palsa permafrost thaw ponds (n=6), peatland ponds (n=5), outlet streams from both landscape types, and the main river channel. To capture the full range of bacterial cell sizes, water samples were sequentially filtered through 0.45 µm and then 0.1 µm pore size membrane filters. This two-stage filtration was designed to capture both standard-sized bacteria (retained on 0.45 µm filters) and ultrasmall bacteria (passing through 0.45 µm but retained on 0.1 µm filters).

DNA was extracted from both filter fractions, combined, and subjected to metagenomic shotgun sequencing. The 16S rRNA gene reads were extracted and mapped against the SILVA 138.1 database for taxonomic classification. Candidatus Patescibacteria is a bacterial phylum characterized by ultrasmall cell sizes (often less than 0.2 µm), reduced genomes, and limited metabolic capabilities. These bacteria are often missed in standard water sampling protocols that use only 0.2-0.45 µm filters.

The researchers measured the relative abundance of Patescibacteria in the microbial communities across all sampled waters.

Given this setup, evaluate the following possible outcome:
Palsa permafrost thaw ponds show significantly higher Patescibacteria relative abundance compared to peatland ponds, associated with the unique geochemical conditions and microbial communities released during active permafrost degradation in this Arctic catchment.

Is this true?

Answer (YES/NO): NO